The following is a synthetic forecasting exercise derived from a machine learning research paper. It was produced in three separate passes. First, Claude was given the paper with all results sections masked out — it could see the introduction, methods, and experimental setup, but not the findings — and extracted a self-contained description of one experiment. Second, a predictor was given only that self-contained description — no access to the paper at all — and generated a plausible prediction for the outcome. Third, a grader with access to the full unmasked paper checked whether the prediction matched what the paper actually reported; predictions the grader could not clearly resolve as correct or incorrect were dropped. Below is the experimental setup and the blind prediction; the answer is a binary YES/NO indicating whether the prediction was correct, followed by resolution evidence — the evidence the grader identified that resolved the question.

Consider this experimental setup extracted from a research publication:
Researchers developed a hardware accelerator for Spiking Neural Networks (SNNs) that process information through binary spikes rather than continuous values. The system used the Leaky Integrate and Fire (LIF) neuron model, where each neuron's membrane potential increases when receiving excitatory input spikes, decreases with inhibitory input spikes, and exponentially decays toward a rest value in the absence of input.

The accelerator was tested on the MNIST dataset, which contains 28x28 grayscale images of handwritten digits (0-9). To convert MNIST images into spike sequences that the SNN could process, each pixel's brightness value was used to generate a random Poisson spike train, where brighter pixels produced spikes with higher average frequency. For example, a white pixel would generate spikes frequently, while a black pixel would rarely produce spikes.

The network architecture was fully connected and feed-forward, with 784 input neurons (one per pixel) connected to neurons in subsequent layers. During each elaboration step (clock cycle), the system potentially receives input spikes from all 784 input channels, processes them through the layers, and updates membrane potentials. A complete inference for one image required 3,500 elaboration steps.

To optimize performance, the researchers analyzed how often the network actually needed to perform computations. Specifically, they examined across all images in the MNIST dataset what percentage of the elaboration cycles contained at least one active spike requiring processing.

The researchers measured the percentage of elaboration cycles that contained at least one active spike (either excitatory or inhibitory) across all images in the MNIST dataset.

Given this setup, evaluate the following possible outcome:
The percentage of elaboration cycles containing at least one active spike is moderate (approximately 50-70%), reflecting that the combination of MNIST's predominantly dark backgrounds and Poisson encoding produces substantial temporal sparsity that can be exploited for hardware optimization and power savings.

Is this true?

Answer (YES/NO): NO